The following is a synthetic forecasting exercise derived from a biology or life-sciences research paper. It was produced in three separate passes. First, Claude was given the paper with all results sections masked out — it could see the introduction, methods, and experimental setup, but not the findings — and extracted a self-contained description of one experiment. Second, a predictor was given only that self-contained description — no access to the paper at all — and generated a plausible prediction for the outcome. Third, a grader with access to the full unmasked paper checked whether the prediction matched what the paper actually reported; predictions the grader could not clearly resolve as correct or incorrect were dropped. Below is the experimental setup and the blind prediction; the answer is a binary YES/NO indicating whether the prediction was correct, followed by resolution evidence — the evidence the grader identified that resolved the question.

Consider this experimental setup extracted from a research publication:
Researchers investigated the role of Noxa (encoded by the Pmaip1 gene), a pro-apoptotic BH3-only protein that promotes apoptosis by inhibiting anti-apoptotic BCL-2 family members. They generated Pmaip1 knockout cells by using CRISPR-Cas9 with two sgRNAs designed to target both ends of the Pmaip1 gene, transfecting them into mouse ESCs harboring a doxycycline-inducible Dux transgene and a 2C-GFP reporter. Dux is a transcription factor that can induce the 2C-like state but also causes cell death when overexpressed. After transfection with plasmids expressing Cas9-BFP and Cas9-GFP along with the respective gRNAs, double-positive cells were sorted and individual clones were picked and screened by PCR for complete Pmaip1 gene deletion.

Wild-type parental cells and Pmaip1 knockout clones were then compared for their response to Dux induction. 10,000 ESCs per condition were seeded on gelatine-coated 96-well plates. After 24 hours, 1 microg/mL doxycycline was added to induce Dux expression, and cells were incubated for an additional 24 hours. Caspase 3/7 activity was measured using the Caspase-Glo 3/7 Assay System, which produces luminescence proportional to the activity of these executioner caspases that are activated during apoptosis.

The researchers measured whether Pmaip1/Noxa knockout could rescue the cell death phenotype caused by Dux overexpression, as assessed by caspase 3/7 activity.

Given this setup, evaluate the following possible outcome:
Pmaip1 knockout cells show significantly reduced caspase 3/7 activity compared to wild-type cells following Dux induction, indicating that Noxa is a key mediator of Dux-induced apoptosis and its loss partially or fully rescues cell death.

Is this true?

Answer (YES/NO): YES